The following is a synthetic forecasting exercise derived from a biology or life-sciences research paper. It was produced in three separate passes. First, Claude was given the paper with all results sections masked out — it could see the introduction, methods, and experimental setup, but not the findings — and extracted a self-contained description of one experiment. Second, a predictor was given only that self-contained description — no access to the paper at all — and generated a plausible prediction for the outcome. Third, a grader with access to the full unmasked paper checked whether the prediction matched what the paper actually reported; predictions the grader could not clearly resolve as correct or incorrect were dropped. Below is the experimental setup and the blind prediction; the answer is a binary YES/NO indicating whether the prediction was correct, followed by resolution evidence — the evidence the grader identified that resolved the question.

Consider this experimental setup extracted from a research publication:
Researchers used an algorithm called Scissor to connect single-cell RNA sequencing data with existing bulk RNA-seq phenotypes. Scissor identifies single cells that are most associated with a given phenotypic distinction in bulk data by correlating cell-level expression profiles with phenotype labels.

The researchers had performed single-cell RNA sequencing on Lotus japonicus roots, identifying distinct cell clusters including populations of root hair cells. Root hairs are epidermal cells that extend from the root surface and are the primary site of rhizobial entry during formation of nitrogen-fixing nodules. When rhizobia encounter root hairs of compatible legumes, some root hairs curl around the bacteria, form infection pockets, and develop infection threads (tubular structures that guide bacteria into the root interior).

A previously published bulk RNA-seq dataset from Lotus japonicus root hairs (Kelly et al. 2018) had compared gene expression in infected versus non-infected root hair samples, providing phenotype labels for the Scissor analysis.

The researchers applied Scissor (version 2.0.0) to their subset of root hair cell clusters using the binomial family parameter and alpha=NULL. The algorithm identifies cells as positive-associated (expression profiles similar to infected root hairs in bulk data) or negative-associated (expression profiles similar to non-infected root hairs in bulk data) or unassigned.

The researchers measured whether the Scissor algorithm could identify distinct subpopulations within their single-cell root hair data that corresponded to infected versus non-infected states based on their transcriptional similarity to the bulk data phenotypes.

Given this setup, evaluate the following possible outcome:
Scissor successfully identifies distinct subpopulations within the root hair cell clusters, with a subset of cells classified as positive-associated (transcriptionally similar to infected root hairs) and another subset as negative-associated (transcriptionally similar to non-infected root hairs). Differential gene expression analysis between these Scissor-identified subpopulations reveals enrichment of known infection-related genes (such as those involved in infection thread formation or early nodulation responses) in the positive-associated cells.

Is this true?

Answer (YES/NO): YES